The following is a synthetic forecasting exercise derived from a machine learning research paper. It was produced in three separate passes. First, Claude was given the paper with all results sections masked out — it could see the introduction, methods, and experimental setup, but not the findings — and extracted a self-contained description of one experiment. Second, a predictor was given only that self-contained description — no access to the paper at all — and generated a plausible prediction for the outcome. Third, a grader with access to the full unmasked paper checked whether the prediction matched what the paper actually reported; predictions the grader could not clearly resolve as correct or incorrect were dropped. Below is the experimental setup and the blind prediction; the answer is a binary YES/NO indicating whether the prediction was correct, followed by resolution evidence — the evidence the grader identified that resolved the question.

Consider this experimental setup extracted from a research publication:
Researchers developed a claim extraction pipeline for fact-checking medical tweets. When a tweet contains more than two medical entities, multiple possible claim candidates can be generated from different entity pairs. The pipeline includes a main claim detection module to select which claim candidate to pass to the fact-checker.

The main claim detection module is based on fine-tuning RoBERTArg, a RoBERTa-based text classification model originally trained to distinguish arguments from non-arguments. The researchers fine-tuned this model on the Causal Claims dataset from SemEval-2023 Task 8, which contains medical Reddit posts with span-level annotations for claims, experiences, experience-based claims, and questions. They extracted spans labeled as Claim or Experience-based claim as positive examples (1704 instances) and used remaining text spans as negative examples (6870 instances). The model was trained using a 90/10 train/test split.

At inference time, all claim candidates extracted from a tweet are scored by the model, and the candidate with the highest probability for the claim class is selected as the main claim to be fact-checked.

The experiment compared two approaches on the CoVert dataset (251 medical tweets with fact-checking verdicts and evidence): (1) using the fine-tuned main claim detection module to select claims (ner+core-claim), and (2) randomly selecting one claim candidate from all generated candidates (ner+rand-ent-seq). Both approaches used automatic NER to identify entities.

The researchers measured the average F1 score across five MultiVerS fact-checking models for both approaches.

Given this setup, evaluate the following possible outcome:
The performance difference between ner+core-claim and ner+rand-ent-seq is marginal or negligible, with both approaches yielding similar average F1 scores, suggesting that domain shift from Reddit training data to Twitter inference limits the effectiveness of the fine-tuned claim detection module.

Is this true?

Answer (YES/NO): NO